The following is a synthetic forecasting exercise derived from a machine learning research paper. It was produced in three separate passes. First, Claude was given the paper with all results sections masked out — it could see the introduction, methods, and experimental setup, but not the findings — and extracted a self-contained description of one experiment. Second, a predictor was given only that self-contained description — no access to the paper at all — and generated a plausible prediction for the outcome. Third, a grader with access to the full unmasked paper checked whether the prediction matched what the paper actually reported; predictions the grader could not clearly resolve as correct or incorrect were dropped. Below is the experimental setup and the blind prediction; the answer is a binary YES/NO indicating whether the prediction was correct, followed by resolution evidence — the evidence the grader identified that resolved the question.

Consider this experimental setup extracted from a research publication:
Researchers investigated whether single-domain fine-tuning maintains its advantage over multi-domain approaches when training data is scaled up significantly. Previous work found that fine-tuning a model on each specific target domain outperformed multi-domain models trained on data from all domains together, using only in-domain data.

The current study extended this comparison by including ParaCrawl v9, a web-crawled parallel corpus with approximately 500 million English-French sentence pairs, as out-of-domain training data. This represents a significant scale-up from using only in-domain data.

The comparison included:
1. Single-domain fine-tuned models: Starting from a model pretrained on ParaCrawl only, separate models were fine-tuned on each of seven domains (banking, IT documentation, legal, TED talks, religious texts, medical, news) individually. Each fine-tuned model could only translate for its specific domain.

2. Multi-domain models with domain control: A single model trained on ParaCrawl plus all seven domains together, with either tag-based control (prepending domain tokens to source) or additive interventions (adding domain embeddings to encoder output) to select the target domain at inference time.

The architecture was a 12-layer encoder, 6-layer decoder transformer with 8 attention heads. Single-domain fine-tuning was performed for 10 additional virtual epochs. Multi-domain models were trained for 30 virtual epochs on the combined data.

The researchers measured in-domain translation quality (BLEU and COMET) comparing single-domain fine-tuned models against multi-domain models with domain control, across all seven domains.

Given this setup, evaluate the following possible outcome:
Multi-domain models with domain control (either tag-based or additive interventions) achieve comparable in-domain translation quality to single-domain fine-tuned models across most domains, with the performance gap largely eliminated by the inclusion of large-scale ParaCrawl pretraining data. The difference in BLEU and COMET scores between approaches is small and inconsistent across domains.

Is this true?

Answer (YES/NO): YES